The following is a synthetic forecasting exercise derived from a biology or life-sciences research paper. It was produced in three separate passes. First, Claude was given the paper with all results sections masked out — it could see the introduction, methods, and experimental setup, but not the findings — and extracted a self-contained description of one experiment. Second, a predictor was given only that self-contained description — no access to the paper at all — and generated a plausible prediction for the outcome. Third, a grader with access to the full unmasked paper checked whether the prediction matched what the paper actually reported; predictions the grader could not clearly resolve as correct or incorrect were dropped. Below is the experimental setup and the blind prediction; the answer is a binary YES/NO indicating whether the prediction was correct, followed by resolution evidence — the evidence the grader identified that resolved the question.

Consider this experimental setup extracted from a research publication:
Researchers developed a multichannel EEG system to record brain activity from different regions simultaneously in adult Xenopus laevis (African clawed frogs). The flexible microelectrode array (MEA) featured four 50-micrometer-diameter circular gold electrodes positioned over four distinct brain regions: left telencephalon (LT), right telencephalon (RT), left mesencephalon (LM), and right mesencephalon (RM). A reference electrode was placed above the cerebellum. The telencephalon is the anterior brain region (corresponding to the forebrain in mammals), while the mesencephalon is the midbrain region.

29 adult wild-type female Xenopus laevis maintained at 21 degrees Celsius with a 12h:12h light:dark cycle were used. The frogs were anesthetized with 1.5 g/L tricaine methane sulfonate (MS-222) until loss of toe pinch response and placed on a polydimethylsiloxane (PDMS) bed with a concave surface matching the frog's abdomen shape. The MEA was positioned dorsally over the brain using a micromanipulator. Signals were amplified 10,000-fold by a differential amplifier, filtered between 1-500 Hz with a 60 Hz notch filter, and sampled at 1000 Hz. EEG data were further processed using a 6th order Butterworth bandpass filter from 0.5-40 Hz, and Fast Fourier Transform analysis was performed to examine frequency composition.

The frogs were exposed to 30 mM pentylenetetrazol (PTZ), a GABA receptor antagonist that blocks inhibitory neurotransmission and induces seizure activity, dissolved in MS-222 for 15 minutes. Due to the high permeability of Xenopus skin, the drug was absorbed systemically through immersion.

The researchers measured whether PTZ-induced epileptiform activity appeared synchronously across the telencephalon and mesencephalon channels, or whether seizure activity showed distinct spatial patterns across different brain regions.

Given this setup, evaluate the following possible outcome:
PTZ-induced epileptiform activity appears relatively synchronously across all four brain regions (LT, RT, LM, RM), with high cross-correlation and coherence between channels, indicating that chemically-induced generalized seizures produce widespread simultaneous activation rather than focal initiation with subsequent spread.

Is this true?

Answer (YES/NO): NO